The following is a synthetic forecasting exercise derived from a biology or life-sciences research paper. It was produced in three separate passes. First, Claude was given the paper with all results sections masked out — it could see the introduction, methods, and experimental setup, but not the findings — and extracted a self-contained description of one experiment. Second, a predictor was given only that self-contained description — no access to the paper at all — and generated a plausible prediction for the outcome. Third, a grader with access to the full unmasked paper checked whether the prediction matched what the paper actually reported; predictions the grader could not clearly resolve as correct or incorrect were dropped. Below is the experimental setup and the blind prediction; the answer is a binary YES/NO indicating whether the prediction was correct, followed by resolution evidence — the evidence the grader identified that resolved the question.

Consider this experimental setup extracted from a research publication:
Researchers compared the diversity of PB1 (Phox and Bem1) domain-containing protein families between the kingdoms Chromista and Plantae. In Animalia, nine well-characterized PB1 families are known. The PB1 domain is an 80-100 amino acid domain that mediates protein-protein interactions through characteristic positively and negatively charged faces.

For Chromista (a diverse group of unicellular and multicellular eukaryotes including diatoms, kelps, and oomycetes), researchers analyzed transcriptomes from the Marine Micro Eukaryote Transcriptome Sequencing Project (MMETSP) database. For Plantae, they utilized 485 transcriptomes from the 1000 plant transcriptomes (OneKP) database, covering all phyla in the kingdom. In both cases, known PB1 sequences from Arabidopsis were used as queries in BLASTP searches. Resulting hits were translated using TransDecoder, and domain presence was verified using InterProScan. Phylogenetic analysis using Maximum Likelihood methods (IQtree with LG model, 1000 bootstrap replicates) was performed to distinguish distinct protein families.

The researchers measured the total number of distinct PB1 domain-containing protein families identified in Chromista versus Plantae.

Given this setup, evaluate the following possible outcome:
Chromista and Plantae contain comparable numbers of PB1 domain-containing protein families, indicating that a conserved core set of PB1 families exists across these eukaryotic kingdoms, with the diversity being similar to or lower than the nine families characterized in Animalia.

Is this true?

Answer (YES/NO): NO